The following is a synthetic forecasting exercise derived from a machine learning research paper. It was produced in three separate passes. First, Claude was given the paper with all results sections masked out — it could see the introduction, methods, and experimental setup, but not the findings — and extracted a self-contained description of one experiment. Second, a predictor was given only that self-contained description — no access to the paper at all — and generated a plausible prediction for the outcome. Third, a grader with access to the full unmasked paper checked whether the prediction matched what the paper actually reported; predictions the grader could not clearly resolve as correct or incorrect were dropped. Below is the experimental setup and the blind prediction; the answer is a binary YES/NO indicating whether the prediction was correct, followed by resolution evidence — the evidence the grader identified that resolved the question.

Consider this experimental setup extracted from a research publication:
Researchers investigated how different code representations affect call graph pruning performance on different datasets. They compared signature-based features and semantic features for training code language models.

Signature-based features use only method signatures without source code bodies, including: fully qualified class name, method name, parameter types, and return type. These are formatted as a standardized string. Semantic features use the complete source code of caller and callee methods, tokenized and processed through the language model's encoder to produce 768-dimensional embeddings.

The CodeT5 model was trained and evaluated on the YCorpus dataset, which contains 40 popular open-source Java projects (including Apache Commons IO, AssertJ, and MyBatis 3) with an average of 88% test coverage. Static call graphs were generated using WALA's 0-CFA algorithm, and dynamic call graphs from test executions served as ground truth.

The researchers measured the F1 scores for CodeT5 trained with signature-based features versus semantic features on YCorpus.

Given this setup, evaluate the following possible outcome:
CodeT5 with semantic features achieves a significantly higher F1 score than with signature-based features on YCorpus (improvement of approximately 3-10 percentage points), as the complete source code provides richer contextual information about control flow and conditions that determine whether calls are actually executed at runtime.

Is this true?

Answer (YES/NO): NO